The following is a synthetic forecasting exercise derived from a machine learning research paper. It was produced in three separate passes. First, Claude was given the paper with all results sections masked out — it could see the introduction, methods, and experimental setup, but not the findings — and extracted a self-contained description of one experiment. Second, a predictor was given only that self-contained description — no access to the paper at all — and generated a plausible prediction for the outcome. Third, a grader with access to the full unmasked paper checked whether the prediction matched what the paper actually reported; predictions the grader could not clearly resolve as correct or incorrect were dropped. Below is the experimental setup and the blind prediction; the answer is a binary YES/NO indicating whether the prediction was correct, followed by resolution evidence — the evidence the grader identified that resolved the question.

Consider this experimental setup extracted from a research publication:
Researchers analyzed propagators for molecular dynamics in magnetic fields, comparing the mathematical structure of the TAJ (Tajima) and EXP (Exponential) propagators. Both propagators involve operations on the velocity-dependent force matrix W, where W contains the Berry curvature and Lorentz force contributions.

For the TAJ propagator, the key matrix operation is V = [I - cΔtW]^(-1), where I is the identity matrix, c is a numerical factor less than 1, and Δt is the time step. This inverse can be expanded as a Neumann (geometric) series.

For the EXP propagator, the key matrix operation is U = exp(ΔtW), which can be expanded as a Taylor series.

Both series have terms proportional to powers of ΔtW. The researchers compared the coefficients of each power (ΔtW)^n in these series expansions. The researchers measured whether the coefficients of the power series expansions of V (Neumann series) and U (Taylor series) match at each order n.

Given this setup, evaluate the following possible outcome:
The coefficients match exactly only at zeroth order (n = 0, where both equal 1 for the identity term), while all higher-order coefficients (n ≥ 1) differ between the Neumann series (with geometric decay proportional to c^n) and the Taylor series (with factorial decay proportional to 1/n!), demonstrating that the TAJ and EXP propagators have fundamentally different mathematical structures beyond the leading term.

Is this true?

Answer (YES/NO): NO